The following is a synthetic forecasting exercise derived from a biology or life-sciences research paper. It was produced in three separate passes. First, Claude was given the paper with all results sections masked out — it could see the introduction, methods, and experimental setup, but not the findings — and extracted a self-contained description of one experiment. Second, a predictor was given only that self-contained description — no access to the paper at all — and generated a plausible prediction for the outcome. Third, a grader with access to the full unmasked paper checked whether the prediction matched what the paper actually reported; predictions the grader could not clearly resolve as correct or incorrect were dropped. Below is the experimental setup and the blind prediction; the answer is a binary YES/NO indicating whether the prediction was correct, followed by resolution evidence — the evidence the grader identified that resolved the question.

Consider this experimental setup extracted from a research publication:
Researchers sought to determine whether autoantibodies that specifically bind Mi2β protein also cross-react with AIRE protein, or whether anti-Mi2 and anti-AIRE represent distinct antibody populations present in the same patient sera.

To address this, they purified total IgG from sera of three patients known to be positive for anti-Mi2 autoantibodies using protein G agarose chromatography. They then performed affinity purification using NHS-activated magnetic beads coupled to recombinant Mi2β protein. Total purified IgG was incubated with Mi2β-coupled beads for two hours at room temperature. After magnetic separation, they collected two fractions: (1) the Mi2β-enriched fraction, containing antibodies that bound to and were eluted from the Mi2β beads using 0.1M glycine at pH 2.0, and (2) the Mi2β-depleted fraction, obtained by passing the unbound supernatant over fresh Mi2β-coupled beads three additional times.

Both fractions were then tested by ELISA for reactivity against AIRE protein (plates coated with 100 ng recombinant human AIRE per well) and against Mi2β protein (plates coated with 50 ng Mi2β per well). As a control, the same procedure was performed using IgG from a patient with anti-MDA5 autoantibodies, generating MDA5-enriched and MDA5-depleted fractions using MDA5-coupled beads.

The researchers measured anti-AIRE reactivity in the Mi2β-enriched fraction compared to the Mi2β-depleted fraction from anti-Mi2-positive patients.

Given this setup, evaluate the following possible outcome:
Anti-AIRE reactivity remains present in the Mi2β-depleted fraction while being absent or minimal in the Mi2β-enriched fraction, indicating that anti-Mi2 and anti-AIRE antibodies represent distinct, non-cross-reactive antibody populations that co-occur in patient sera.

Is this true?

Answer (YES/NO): NO